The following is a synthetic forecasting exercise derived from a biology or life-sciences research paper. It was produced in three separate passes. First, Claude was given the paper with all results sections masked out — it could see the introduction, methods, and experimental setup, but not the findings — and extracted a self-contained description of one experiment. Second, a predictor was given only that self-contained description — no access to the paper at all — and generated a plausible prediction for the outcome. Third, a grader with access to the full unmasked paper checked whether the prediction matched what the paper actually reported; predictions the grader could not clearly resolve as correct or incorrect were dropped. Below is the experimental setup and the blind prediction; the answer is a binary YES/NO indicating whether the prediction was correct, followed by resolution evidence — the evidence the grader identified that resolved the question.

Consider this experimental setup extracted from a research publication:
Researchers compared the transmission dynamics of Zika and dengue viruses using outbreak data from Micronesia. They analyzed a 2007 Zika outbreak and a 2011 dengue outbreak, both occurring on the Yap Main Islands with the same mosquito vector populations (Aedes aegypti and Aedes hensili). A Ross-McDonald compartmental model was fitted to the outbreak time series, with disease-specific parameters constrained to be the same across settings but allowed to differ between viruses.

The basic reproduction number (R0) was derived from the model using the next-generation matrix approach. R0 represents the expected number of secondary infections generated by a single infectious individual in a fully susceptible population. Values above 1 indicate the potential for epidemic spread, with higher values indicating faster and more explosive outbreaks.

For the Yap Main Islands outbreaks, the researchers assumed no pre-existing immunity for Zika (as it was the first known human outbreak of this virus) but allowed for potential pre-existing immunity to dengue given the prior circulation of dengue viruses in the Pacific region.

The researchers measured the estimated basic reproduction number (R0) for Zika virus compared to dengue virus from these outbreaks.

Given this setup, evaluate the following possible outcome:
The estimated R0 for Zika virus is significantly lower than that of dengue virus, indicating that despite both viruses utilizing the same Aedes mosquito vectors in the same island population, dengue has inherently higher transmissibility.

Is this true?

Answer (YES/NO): NO